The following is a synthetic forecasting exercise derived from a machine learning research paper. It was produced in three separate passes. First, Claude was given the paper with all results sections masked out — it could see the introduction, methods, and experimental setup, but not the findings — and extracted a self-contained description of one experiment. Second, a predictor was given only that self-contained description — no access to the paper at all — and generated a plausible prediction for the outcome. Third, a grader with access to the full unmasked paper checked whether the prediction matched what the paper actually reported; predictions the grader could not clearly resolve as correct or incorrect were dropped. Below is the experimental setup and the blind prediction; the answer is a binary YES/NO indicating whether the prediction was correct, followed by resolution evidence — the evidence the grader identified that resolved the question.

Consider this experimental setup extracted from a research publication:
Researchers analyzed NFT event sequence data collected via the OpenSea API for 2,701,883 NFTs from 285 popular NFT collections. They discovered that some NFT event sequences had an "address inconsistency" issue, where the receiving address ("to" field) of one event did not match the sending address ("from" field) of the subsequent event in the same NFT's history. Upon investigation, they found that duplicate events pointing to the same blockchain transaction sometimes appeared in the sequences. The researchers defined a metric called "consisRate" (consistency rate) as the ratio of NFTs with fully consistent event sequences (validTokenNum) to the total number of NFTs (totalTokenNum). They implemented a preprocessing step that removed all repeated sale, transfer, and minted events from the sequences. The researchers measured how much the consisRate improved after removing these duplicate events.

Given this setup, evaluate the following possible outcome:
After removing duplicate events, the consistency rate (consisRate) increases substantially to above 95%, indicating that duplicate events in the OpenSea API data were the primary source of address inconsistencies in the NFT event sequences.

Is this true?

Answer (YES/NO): NO